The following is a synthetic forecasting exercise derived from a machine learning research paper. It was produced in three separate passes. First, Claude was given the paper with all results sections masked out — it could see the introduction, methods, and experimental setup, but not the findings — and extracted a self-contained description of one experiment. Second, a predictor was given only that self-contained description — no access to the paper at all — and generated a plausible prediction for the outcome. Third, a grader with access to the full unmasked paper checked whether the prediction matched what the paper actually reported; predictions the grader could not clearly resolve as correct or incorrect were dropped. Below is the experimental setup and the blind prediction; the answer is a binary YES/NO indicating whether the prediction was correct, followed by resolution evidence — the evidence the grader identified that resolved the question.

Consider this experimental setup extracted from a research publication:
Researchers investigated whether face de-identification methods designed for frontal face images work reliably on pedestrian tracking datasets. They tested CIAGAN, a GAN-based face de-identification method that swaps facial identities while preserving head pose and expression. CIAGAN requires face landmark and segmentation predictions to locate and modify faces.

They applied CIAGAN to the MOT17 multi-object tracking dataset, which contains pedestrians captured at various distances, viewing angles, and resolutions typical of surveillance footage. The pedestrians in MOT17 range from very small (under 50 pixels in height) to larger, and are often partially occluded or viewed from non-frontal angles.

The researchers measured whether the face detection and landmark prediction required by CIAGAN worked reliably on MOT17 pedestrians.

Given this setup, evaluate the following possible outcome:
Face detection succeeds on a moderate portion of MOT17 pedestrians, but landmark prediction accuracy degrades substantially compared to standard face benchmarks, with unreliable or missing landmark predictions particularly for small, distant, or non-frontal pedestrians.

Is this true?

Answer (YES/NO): NO